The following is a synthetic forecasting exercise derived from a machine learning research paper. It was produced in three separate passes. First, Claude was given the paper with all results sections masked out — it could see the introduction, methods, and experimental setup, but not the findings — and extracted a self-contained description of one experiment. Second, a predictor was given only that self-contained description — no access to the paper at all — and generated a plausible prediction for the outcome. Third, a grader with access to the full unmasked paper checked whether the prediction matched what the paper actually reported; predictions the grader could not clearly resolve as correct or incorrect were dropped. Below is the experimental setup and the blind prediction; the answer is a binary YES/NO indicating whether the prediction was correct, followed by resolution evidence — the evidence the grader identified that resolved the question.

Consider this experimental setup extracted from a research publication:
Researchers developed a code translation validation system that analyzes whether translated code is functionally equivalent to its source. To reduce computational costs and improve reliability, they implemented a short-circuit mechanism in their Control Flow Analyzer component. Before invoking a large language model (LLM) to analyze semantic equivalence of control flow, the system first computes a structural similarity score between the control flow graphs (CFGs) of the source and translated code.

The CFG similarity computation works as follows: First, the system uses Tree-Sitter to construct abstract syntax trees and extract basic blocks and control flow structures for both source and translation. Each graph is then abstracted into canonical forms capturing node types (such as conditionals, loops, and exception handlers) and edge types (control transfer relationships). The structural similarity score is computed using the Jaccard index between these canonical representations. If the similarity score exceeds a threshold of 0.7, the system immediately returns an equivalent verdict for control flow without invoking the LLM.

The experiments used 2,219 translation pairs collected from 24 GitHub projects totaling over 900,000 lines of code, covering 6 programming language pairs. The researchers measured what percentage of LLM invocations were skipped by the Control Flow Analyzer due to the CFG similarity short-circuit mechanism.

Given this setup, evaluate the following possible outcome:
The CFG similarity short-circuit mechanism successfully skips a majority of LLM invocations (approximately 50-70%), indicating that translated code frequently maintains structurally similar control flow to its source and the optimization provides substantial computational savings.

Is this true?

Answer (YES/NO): NO